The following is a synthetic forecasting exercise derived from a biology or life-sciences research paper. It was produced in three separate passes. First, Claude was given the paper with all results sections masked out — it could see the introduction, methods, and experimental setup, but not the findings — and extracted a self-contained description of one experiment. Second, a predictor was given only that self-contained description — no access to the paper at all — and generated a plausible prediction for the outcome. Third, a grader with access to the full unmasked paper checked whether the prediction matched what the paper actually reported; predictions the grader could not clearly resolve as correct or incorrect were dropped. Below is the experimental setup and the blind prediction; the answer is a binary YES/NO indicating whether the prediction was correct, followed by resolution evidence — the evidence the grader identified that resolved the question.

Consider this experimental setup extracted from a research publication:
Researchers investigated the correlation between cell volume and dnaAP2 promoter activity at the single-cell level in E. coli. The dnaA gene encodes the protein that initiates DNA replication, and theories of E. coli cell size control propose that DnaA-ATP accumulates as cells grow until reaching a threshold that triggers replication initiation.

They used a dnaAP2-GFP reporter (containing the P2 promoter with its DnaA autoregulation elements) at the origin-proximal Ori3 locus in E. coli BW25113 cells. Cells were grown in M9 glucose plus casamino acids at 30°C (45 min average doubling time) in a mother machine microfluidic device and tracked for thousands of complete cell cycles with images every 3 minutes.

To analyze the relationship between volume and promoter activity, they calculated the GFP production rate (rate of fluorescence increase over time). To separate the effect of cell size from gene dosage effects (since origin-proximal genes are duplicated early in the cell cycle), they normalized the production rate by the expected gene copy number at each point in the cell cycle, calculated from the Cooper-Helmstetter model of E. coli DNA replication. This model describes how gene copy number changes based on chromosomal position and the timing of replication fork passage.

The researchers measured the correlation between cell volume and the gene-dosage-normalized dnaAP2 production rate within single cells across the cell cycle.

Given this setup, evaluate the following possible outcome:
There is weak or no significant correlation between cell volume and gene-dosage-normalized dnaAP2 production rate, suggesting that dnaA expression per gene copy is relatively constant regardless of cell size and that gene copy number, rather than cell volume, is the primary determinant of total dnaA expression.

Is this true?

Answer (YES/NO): NO